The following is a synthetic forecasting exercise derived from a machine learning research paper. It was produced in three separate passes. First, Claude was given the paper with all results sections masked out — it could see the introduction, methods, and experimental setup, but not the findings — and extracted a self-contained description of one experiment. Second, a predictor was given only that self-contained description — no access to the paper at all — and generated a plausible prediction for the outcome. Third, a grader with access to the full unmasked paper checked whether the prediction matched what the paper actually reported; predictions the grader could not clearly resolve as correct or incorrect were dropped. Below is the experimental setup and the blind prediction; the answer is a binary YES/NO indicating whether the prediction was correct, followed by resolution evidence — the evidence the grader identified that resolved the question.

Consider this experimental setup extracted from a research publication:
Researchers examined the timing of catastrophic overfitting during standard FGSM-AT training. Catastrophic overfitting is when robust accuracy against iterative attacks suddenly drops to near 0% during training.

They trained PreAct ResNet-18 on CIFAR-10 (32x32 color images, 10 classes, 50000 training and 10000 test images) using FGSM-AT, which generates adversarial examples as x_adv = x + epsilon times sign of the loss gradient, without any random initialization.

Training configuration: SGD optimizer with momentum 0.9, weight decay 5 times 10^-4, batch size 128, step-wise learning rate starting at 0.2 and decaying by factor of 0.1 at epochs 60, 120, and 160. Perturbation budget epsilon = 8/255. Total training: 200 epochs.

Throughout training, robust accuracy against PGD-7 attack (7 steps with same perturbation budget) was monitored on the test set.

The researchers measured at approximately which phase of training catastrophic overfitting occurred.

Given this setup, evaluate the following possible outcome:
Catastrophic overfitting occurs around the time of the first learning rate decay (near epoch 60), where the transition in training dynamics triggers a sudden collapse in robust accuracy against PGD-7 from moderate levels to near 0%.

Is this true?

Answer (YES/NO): NO